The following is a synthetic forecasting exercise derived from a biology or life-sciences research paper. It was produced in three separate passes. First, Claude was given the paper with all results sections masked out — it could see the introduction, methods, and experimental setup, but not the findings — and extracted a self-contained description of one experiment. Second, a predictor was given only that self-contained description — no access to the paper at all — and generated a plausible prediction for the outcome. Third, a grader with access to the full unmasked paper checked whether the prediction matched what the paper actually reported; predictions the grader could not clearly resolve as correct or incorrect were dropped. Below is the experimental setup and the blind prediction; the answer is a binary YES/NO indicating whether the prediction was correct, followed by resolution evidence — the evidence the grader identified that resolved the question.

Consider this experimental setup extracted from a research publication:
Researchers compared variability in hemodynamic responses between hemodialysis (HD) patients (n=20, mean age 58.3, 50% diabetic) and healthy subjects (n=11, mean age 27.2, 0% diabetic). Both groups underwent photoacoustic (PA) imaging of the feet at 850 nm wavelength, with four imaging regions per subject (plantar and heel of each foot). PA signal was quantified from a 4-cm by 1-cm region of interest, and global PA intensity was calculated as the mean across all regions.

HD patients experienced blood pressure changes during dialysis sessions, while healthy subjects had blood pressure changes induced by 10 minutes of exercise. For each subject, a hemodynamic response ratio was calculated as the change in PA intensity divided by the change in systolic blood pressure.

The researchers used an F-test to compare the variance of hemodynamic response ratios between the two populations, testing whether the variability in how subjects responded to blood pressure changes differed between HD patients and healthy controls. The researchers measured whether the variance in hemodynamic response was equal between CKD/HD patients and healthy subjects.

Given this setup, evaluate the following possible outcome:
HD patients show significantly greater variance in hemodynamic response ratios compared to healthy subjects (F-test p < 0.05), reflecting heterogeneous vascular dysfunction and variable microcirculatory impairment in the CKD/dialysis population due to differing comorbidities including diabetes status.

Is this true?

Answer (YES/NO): YES